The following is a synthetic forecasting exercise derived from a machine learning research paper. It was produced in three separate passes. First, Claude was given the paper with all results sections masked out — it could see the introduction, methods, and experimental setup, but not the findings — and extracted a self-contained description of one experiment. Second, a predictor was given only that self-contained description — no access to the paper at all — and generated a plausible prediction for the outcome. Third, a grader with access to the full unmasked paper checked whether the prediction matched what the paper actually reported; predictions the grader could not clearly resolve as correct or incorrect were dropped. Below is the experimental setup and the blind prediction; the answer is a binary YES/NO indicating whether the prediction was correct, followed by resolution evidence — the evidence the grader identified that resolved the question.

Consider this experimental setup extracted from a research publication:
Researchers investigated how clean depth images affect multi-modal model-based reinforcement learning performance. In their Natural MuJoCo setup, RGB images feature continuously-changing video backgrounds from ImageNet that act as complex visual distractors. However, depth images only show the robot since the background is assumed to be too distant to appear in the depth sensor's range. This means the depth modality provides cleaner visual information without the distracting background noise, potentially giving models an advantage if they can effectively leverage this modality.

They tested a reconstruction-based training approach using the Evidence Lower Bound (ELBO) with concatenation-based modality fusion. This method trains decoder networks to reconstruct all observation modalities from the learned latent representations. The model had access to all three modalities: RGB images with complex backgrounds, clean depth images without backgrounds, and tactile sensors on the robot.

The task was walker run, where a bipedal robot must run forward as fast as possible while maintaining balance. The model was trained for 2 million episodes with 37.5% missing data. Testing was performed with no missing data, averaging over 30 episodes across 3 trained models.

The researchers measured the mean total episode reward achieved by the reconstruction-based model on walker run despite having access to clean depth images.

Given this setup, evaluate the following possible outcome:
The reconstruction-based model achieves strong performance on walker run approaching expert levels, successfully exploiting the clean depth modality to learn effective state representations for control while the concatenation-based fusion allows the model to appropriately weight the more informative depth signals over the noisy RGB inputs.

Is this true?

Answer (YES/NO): NO